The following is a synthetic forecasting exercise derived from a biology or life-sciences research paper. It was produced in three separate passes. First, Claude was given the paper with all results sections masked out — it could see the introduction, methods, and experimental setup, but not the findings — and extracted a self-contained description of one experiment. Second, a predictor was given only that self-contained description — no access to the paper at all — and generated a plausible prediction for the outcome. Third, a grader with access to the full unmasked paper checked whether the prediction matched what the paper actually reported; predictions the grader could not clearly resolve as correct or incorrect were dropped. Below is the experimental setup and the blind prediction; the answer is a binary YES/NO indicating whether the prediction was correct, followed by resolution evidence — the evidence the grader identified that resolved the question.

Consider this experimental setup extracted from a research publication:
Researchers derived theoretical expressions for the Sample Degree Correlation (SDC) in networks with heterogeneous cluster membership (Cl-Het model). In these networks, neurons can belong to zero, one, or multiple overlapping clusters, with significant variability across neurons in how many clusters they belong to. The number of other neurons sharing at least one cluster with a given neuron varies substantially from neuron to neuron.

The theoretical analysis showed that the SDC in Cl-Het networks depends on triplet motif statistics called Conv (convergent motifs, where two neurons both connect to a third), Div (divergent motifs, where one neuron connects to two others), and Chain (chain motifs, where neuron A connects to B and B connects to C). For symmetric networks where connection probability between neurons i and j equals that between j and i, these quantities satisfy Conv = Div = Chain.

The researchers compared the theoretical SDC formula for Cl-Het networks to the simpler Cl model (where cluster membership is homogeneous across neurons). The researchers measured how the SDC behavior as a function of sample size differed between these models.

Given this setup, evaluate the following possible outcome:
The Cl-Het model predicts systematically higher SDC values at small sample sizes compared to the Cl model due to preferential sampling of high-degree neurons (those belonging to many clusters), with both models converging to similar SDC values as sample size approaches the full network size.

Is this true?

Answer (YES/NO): NO